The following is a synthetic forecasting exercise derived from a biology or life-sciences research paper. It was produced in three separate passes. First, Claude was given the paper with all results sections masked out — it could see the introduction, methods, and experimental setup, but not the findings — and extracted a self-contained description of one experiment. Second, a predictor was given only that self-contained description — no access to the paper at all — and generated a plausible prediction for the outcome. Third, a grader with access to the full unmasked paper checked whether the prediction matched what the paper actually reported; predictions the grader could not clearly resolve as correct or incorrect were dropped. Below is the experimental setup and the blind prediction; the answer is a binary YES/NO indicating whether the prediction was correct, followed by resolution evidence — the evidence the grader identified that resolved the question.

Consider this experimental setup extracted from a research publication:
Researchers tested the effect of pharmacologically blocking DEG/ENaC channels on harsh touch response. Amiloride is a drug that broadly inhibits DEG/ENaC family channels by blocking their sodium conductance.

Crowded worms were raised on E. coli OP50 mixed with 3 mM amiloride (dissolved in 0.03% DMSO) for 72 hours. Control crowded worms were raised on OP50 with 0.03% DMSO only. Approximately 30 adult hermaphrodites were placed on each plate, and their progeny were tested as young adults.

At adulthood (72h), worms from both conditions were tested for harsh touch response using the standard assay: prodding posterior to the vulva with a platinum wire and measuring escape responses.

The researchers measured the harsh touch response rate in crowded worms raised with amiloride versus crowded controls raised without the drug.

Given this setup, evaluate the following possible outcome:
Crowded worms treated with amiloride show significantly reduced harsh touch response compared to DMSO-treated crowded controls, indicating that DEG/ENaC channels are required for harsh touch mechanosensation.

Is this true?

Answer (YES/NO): NO